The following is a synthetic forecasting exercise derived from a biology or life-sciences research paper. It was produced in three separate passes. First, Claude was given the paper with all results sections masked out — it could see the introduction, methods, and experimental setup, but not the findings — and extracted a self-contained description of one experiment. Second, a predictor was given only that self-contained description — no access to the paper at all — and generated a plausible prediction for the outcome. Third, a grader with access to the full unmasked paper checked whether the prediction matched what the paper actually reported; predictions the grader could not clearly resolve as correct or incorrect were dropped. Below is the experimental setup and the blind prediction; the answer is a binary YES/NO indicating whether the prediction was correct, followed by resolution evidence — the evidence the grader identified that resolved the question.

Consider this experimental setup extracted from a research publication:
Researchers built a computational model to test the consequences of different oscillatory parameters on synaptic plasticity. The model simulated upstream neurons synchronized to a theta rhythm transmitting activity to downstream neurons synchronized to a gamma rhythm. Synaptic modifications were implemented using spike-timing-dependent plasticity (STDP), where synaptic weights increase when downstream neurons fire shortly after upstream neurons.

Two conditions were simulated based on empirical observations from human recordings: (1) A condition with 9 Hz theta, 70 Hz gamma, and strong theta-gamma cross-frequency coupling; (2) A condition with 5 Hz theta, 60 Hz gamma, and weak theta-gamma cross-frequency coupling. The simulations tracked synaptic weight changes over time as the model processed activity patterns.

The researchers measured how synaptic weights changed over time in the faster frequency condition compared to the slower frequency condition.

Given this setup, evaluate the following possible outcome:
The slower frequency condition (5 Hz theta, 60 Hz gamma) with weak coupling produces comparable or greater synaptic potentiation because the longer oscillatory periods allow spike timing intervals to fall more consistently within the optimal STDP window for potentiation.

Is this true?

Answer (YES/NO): NO